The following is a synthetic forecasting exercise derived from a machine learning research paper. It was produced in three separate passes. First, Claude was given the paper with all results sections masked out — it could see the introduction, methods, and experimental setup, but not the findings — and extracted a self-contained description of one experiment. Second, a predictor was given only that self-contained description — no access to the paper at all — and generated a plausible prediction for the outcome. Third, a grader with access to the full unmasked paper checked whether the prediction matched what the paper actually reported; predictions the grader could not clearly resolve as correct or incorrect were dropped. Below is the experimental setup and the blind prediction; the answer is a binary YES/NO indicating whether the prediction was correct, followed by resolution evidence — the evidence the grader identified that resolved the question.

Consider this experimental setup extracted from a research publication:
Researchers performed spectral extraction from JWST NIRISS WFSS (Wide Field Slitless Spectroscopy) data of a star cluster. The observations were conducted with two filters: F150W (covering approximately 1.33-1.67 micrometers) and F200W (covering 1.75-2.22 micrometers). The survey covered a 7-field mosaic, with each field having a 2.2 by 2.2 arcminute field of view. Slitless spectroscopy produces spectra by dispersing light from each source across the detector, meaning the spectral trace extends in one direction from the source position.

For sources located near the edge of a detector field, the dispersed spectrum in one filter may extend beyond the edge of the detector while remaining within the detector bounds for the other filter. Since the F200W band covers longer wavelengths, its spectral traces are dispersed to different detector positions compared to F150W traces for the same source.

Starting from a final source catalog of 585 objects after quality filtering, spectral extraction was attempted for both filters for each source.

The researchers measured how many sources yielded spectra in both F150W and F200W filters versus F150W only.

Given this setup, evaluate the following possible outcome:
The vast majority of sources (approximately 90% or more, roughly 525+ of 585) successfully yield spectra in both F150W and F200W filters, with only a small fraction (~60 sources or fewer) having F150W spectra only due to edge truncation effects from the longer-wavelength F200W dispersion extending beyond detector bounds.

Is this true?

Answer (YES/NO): YES